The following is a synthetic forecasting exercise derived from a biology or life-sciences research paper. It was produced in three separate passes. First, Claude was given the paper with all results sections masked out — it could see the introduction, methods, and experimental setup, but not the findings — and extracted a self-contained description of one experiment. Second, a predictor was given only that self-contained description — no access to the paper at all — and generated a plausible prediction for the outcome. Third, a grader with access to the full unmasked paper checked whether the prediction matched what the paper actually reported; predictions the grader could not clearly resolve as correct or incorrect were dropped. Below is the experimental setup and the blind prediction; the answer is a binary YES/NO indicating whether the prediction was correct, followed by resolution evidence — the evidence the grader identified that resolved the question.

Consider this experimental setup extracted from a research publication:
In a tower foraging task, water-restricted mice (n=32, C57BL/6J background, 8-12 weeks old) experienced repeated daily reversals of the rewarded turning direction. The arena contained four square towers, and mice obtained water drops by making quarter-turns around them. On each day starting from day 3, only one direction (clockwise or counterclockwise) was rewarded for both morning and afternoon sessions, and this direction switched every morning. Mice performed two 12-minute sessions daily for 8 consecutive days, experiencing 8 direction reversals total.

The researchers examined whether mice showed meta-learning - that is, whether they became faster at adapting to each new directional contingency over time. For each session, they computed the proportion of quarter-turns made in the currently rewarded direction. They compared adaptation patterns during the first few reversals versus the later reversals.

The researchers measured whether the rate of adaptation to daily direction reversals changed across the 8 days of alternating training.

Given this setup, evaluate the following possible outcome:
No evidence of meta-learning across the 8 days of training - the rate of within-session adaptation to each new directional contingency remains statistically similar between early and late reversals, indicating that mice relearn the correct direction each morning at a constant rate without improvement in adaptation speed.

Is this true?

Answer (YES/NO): NO